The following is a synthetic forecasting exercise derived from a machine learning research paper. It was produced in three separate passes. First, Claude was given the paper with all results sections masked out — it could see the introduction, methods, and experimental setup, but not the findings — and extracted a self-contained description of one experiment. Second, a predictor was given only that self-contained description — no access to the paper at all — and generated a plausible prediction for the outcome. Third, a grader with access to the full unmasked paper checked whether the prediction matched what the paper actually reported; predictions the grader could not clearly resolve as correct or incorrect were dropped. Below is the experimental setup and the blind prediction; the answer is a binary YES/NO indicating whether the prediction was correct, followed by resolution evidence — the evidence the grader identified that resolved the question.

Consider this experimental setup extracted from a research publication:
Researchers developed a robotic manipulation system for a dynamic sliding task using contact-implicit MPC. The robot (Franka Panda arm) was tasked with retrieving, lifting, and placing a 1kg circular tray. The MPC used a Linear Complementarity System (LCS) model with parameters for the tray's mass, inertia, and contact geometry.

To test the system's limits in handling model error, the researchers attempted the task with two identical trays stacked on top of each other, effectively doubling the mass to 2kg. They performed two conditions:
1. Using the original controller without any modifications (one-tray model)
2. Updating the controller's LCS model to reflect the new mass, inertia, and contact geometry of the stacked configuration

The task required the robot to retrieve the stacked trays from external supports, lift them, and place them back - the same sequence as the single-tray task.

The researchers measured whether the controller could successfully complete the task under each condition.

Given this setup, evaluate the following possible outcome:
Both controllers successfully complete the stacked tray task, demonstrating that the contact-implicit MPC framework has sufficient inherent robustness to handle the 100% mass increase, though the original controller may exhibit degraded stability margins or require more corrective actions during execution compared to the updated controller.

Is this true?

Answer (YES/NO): NO